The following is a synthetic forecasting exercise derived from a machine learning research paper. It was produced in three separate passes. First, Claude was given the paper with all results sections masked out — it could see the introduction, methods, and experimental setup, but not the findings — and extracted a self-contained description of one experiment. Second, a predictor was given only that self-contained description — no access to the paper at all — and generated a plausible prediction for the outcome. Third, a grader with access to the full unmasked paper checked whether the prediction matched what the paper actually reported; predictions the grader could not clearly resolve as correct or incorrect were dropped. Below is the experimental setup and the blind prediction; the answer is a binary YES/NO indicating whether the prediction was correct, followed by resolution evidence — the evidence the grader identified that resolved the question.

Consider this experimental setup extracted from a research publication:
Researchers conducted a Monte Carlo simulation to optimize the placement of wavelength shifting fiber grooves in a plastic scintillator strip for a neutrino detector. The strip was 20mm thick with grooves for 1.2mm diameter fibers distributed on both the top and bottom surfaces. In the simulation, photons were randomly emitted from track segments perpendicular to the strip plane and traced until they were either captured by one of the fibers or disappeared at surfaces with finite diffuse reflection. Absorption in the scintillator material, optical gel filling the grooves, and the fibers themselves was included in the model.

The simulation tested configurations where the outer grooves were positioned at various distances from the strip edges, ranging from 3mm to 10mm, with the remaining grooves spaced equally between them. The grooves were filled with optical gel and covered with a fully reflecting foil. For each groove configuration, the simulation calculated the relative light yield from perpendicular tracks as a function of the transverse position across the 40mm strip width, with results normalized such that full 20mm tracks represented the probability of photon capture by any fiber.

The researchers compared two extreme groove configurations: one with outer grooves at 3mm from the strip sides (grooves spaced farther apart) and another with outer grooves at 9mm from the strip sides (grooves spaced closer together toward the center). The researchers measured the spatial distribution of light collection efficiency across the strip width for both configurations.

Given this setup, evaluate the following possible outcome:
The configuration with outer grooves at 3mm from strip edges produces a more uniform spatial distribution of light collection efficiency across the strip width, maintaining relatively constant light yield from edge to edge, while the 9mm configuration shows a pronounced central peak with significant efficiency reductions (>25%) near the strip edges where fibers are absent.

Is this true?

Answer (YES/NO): NO